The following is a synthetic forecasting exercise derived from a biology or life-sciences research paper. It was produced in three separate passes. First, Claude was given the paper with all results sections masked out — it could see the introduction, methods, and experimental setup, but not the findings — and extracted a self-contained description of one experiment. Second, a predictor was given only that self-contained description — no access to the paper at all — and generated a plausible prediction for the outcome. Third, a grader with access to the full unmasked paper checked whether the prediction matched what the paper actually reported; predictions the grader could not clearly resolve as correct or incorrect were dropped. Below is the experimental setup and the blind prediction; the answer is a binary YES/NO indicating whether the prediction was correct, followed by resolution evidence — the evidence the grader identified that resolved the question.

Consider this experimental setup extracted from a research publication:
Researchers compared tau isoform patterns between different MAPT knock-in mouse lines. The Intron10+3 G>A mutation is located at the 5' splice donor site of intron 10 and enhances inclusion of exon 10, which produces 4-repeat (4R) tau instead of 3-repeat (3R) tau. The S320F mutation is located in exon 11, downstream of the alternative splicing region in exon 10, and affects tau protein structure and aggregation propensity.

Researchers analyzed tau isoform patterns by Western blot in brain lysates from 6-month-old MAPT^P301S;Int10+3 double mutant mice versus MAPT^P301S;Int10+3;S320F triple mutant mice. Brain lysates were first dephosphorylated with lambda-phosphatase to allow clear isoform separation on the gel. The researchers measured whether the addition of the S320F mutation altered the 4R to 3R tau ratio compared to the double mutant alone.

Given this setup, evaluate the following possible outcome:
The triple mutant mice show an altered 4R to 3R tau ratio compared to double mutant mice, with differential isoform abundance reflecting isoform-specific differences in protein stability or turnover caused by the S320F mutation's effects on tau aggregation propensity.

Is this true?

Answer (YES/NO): NO